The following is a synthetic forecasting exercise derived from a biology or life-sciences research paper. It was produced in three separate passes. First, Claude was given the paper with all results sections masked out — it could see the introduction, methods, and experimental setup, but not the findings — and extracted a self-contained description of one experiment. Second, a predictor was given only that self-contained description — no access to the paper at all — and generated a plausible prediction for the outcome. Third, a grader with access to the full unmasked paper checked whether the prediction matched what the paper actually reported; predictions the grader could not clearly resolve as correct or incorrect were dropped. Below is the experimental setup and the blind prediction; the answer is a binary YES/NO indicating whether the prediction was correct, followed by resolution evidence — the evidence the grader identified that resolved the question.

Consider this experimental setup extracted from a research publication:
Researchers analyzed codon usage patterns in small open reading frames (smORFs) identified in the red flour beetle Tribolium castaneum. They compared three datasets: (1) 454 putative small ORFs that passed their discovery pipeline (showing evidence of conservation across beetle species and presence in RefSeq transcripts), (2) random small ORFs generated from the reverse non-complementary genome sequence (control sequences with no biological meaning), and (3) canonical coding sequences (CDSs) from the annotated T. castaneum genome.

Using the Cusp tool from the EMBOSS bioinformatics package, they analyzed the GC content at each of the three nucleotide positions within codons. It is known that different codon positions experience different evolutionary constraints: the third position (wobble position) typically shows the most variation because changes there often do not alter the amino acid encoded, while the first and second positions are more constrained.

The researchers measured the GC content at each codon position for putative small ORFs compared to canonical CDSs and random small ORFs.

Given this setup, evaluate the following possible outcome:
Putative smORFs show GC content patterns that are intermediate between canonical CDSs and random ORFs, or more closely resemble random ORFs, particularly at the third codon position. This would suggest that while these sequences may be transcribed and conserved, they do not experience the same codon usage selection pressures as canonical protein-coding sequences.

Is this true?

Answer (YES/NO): NO